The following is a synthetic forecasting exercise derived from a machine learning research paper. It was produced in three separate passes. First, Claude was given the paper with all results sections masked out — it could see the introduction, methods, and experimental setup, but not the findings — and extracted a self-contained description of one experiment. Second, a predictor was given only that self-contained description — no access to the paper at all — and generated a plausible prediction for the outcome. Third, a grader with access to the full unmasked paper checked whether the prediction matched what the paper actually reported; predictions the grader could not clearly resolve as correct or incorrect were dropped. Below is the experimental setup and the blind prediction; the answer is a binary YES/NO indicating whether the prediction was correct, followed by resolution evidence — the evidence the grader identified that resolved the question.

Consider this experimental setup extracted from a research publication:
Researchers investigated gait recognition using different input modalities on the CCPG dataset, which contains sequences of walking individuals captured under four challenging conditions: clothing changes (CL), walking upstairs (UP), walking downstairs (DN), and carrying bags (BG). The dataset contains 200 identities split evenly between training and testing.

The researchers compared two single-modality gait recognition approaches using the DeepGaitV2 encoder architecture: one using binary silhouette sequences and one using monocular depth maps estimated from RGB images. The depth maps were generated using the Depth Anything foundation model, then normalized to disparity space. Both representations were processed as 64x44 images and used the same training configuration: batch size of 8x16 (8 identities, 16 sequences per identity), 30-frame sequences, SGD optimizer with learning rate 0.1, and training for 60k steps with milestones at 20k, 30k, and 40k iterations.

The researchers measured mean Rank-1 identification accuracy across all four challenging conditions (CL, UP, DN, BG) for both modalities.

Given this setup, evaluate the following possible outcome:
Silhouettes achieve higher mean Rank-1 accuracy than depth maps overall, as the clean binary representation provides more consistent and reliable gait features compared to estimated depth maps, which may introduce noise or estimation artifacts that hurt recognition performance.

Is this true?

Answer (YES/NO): NO